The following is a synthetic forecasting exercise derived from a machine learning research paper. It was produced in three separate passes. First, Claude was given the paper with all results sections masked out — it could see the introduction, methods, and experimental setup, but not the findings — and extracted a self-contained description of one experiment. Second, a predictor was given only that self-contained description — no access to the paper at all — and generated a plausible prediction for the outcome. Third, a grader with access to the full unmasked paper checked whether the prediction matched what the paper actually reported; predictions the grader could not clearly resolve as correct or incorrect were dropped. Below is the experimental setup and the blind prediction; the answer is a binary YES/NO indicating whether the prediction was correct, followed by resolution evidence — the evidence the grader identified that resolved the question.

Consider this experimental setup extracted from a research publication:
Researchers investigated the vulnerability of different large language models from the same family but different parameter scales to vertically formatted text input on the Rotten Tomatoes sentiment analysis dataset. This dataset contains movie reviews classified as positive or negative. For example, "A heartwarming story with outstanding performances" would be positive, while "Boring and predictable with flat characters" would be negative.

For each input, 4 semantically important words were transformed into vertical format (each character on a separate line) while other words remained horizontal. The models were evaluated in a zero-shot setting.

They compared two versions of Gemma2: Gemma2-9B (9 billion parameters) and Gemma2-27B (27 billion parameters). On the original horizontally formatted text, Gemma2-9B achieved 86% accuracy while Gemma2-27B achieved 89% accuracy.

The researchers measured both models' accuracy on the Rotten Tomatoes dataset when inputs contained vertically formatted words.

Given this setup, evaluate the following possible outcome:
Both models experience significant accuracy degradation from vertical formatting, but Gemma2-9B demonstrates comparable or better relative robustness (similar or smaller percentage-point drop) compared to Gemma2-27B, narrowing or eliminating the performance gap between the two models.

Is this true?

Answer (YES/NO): YES